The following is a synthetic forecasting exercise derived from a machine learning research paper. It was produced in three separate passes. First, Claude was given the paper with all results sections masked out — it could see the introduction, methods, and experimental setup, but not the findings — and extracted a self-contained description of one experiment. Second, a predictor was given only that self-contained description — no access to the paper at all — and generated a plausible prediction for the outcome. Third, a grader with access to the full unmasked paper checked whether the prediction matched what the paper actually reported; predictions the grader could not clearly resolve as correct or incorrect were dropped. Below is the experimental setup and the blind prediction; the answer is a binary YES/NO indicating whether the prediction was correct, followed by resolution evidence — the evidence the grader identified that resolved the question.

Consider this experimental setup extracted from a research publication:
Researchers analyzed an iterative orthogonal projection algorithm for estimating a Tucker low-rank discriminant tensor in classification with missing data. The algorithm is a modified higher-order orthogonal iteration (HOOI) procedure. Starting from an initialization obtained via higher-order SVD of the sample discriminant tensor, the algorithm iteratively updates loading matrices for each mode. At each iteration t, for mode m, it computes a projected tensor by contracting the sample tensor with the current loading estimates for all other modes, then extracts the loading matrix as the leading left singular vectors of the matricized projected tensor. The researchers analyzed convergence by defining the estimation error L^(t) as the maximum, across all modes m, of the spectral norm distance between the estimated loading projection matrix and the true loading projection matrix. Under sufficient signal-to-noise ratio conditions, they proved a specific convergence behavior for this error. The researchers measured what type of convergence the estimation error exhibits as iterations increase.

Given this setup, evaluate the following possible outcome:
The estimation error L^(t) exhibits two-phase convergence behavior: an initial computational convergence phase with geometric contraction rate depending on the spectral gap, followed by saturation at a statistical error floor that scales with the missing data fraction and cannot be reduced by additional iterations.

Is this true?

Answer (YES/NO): NO